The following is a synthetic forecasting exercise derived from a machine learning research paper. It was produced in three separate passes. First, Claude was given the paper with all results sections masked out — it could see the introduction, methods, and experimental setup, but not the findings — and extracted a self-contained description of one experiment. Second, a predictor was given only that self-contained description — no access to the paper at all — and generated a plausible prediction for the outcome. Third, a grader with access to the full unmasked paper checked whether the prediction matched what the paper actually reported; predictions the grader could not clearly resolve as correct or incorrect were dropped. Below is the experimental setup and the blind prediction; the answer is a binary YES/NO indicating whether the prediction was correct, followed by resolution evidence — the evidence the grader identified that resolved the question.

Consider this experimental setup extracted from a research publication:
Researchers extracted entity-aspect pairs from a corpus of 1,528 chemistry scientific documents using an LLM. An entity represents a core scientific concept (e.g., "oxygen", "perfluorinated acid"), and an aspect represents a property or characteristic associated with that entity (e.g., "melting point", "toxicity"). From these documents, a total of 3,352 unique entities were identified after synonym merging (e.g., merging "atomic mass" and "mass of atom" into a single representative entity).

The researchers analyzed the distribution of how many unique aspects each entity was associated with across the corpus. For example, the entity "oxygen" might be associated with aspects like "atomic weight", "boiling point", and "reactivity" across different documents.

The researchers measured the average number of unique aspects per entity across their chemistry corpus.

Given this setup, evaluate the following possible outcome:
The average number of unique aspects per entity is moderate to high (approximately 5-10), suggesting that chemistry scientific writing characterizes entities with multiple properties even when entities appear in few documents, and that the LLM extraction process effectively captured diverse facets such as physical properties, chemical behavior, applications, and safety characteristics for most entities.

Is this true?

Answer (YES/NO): YES